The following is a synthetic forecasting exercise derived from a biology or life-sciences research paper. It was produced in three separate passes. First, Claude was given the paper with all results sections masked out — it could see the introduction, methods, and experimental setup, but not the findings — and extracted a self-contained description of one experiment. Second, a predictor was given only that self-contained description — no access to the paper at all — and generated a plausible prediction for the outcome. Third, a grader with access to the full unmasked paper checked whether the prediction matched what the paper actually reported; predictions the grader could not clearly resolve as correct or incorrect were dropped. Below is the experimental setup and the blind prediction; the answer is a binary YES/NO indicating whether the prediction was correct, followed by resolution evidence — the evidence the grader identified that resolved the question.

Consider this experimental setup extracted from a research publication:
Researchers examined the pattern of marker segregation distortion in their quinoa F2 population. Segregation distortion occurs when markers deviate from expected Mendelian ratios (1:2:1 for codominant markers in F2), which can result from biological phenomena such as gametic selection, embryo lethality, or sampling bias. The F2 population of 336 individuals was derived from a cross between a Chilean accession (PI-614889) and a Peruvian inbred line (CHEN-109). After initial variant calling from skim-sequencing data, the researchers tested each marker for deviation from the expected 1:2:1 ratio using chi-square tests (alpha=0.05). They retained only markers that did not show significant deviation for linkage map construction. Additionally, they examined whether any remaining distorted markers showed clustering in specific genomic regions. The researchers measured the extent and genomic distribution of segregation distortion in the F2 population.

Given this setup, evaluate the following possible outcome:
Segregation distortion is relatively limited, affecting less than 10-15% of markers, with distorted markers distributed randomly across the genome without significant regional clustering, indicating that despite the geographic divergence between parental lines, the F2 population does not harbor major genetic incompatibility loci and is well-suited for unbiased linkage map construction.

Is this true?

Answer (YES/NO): NO